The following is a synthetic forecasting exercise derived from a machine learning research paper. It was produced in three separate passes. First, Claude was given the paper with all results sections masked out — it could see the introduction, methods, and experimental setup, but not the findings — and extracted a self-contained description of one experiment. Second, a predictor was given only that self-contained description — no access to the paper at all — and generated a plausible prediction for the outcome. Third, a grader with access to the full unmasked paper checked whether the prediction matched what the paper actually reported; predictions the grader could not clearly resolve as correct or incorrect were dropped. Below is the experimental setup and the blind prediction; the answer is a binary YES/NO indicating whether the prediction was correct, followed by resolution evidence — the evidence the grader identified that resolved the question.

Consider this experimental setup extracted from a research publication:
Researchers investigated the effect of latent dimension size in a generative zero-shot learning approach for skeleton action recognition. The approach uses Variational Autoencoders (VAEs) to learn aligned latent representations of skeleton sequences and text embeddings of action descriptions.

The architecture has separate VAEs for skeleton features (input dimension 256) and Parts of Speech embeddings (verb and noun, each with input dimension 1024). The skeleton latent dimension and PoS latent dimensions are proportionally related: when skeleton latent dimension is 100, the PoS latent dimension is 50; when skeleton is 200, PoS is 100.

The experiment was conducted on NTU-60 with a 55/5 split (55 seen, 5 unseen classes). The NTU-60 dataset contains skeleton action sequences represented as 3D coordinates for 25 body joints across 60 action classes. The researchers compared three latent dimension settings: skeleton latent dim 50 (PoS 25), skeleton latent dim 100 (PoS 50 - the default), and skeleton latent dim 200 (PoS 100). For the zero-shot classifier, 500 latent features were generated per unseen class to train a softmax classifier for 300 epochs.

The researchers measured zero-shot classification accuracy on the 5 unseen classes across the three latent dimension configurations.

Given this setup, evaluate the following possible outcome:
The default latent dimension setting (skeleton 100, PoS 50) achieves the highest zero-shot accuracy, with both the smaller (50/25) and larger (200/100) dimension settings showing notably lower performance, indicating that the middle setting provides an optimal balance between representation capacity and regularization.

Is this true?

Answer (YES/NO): YES